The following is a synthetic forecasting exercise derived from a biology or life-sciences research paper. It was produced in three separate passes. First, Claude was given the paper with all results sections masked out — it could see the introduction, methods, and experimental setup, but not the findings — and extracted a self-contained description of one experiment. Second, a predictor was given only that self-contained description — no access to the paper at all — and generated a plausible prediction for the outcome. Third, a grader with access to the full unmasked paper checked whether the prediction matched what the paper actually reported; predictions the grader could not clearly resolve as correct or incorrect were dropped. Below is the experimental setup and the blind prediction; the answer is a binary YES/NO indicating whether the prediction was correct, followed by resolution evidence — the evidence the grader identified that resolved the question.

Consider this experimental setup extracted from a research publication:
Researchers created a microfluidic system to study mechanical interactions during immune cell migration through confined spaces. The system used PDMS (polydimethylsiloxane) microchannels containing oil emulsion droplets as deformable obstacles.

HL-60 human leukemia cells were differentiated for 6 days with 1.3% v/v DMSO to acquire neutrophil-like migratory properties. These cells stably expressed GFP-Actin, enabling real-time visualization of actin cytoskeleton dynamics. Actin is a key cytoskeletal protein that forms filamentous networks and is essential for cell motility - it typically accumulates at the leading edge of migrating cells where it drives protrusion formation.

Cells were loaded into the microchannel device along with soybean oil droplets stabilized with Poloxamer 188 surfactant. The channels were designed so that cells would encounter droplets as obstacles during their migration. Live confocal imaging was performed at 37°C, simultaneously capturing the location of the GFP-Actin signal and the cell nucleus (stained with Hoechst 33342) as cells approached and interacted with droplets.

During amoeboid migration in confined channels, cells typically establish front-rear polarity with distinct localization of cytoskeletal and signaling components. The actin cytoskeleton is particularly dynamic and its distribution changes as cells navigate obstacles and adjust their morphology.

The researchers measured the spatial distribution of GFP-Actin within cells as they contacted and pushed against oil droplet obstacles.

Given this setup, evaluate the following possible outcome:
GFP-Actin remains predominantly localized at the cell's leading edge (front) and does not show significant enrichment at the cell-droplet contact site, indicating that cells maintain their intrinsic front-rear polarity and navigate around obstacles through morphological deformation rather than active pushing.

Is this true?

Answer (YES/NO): NO